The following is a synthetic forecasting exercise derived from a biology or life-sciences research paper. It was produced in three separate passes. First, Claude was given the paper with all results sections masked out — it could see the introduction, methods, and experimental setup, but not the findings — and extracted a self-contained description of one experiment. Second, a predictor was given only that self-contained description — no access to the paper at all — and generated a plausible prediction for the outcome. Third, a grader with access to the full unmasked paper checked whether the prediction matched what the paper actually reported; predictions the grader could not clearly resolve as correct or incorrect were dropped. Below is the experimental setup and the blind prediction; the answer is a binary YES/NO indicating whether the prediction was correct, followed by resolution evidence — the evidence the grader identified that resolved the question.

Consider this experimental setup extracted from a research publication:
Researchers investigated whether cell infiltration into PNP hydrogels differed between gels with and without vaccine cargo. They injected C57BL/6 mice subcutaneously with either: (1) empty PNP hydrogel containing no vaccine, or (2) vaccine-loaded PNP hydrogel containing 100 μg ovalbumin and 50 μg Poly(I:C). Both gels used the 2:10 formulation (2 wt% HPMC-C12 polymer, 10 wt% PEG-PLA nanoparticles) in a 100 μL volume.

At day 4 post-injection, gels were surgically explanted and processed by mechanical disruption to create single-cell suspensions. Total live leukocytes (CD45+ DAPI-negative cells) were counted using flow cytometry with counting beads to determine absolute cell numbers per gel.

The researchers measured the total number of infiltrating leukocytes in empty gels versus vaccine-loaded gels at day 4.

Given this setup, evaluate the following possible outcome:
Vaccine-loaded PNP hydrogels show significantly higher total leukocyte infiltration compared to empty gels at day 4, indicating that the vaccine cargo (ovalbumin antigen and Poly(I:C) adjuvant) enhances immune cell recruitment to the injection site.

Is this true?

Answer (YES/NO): YES